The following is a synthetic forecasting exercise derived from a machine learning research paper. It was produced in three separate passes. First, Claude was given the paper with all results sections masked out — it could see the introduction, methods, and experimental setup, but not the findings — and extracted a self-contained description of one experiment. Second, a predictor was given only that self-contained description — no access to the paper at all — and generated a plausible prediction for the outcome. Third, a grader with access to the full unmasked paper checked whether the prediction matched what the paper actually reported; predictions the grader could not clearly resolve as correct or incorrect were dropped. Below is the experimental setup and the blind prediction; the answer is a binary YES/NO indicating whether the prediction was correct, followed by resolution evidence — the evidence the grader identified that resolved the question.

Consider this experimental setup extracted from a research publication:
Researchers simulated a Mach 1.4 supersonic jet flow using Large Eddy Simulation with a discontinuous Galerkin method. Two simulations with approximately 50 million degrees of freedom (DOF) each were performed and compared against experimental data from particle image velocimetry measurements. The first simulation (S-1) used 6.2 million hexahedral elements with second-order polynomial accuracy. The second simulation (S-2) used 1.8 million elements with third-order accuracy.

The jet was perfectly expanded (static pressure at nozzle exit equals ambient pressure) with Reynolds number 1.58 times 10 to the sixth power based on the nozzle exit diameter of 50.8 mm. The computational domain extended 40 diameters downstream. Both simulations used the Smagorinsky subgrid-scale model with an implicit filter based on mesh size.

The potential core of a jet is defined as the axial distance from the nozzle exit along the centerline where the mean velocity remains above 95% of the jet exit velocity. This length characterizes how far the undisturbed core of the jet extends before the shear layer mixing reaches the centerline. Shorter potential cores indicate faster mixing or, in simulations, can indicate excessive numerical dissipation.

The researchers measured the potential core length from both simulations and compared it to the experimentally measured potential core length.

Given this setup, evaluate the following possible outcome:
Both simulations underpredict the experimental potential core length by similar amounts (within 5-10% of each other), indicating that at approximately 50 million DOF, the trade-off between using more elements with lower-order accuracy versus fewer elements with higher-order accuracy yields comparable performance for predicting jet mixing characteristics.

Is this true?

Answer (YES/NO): YES